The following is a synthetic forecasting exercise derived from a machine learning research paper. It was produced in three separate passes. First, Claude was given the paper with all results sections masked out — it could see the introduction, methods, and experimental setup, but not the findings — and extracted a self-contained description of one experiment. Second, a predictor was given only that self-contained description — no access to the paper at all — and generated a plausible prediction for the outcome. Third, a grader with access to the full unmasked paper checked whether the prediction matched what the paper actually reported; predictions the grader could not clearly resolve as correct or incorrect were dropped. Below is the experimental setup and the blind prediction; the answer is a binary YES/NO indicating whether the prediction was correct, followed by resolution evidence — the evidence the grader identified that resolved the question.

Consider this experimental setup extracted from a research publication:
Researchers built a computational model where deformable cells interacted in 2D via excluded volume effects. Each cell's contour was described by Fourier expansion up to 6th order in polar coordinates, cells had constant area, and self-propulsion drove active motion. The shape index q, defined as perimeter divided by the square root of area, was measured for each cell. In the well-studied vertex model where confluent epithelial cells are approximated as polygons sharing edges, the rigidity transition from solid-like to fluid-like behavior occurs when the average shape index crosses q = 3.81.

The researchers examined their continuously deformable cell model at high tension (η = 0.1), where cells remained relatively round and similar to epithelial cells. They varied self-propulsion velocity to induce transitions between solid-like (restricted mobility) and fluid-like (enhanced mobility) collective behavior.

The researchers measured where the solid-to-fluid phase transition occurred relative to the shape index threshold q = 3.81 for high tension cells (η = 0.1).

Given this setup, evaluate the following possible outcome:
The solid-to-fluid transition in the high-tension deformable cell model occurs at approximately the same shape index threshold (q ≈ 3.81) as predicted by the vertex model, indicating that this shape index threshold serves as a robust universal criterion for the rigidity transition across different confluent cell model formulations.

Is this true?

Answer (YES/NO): NO